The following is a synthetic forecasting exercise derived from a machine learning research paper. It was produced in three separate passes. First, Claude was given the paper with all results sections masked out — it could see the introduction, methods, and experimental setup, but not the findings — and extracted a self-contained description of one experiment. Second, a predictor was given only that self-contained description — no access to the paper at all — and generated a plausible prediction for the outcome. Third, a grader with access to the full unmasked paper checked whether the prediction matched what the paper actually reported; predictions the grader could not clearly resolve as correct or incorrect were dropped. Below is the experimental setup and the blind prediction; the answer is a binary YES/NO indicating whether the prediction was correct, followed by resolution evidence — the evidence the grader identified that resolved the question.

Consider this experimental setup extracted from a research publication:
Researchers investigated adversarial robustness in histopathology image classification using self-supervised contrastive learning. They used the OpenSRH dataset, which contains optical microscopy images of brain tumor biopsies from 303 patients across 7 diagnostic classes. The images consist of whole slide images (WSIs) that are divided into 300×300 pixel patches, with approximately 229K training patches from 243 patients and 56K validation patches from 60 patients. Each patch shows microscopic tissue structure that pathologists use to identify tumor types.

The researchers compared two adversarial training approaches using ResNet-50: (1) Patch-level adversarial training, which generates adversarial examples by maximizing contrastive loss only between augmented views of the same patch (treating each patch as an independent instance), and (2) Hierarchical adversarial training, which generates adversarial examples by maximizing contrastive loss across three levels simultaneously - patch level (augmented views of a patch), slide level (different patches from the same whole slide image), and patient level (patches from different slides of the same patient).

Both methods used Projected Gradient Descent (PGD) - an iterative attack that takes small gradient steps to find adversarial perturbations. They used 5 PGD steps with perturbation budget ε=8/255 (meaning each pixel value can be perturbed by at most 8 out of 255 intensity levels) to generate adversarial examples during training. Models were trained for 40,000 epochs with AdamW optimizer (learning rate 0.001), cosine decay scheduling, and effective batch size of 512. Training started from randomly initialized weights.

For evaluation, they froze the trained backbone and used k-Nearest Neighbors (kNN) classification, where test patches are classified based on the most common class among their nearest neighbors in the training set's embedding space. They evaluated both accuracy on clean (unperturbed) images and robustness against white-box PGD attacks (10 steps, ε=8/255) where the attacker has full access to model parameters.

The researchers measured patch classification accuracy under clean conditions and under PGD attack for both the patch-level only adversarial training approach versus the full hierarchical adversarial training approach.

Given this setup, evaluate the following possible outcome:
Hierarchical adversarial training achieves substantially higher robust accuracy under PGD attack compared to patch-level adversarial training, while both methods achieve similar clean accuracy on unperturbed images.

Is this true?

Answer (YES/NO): NO